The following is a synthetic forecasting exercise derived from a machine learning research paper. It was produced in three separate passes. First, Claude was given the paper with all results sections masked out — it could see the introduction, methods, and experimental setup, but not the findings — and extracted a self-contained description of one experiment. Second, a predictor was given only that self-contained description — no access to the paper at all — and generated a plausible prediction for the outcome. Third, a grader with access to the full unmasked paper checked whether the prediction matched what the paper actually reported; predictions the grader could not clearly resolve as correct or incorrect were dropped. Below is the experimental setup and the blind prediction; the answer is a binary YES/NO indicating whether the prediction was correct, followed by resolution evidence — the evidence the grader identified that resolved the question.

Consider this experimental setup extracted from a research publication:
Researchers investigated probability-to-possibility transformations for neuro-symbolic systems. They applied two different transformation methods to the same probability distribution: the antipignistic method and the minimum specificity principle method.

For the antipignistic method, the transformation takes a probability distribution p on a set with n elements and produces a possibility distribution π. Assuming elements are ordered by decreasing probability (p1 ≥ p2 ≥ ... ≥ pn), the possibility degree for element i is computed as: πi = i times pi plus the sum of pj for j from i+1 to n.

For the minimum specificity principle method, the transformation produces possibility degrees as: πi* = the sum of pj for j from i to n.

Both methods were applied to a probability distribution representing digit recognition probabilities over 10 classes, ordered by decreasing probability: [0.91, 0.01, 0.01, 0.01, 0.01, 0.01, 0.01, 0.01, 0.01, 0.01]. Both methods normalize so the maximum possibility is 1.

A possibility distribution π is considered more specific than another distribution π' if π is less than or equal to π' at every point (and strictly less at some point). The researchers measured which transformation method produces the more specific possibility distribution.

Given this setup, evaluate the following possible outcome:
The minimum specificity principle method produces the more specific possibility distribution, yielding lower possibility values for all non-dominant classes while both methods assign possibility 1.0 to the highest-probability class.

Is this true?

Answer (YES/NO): YES